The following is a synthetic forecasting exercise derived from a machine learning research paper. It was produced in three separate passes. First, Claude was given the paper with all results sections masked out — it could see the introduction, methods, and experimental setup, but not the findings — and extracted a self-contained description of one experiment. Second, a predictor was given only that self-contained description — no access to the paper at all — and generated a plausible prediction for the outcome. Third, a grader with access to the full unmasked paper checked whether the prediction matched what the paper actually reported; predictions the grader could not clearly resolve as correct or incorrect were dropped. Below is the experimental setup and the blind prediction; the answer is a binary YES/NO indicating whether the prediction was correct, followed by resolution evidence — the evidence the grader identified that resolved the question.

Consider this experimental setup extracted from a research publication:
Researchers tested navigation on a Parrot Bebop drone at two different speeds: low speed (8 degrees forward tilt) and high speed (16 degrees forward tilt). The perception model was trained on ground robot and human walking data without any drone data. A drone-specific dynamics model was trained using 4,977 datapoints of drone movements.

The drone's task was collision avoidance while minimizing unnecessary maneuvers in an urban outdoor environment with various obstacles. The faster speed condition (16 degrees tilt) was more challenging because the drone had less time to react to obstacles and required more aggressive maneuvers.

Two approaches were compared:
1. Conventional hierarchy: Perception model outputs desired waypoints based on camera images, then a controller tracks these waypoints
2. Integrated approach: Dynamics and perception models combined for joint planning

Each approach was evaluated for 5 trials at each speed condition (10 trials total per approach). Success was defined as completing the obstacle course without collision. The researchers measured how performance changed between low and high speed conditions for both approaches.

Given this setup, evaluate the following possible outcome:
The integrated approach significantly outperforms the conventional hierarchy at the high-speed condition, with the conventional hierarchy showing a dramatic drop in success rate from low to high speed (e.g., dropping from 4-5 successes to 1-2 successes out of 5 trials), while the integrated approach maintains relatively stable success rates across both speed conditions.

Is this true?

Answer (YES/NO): YES